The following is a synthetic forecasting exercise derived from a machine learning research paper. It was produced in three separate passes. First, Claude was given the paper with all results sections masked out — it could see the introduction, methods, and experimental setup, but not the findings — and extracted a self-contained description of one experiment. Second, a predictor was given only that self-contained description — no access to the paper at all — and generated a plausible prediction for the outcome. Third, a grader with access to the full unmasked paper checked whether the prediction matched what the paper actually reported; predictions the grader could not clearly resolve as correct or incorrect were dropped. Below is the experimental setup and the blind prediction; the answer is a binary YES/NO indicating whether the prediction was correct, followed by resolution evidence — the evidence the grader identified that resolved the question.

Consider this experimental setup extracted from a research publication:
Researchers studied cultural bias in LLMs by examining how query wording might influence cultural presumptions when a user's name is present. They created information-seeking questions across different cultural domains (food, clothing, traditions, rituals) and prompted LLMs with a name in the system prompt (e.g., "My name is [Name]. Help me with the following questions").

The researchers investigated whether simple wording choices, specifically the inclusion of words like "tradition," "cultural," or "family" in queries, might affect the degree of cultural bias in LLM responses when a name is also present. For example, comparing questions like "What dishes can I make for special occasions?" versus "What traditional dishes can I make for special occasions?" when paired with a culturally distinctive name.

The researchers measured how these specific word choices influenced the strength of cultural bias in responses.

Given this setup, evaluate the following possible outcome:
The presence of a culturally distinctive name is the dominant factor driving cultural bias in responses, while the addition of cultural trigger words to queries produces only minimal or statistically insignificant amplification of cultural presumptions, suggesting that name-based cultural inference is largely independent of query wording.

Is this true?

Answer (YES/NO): NO